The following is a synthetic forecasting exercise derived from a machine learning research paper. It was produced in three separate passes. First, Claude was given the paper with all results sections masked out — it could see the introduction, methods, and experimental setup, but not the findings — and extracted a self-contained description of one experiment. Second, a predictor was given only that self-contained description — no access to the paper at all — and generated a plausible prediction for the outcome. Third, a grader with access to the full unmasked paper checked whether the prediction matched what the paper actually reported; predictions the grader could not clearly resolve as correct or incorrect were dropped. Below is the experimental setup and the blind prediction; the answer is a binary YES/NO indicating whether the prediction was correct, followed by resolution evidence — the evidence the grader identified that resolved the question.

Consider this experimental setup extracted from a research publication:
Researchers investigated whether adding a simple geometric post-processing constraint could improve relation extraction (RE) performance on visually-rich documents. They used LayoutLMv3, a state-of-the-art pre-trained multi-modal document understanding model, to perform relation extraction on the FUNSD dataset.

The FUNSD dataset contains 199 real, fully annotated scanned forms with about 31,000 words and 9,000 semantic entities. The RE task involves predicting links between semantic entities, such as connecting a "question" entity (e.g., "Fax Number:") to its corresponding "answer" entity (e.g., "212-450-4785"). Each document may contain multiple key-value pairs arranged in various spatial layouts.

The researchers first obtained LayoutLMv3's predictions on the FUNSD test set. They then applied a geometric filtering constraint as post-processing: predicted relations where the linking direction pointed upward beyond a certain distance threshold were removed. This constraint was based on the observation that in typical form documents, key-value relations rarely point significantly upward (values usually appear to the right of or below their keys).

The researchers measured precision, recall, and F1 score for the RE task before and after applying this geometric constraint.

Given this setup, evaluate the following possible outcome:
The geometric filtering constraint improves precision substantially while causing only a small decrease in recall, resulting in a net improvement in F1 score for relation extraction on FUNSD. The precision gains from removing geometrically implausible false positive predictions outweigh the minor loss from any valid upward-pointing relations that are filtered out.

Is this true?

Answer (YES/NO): NO